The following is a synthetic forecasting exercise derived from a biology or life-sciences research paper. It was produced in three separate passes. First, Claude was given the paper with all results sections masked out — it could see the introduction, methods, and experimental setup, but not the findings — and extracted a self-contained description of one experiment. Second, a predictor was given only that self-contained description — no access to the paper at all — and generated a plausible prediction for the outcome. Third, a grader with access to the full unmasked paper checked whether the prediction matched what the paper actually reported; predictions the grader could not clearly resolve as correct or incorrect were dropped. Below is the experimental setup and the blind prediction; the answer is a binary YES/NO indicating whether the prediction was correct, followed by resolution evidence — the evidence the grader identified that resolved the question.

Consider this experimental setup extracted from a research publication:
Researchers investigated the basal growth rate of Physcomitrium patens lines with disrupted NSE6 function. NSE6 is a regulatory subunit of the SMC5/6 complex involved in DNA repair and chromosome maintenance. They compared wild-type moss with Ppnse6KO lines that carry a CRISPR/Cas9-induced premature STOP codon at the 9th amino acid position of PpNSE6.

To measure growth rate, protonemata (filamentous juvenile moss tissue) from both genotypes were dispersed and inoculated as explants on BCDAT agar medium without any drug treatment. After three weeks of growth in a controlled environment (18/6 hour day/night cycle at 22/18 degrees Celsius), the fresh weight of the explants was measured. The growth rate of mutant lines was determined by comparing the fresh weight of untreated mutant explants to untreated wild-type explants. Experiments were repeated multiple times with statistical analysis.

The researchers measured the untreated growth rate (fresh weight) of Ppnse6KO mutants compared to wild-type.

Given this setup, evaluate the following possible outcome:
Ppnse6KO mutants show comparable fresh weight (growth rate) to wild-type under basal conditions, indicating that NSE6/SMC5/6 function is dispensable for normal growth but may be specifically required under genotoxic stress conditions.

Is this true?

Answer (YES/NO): NO